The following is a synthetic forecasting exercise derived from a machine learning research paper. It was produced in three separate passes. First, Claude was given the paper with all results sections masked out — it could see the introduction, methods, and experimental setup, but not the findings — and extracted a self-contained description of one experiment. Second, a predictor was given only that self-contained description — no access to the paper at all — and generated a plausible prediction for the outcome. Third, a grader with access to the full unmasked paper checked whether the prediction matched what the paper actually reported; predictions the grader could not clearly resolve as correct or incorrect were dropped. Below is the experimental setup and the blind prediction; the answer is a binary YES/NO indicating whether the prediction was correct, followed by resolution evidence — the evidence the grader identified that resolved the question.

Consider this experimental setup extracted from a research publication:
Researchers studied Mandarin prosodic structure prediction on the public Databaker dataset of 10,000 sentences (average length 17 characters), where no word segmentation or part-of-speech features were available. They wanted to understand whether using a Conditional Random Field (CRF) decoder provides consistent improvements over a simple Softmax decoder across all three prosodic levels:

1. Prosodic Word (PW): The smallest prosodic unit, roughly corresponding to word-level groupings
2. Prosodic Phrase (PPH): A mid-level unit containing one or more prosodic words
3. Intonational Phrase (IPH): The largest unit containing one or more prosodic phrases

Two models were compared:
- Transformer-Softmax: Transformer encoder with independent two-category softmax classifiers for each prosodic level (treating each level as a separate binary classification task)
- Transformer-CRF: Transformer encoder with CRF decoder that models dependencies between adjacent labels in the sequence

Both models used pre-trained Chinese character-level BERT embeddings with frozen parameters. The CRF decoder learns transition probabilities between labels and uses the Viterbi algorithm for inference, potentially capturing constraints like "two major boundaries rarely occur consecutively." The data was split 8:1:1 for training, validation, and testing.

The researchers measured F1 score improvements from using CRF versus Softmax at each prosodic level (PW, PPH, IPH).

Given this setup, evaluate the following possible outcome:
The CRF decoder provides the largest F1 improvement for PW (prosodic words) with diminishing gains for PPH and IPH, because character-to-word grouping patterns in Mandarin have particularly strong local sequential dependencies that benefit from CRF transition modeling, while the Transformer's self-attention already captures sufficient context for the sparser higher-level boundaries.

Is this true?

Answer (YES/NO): YES